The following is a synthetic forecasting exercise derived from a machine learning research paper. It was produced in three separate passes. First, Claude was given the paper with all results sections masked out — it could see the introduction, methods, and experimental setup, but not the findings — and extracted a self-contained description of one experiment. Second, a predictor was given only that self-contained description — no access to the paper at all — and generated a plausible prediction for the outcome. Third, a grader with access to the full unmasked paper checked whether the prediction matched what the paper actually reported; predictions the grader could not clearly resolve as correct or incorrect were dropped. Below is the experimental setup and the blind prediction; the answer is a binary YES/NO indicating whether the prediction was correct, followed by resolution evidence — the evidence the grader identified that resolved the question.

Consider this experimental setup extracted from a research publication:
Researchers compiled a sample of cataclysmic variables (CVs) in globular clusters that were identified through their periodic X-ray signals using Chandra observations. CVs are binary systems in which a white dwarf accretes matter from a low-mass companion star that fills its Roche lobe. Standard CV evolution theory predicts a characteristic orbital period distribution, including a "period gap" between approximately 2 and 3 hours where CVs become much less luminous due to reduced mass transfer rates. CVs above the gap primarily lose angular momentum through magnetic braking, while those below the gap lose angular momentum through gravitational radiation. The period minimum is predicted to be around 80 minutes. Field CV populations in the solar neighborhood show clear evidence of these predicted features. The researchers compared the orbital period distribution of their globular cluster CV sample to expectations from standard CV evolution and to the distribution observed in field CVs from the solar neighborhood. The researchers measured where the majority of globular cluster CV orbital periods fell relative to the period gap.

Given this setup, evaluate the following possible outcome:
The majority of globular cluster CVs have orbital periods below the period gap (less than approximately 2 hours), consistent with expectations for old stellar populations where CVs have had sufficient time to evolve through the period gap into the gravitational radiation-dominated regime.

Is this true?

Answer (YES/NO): NO